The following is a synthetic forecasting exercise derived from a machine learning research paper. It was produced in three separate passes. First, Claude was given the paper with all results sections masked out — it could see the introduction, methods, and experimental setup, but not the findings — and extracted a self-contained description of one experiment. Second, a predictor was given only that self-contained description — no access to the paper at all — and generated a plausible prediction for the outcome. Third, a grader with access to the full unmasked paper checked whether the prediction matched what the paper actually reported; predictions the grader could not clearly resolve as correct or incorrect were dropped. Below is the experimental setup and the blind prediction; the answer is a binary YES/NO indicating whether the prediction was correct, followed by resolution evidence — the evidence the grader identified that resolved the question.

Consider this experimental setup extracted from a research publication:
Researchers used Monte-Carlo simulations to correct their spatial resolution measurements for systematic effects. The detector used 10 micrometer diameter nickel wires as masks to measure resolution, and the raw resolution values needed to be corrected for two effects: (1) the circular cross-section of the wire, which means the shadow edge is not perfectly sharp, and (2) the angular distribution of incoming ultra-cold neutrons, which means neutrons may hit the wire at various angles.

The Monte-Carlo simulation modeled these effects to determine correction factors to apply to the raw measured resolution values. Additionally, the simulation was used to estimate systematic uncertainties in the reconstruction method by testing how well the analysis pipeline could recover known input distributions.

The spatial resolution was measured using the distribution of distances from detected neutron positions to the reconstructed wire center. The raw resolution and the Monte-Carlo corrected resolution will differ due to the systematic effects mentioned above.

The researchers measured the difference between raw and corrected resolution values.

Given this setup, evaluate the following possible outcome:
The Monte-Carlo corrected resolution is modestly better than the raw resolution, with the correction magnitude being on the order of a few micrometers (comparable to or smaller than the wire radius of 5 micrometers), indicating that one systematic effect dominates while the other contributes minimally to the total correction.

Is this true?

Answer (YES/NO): NO